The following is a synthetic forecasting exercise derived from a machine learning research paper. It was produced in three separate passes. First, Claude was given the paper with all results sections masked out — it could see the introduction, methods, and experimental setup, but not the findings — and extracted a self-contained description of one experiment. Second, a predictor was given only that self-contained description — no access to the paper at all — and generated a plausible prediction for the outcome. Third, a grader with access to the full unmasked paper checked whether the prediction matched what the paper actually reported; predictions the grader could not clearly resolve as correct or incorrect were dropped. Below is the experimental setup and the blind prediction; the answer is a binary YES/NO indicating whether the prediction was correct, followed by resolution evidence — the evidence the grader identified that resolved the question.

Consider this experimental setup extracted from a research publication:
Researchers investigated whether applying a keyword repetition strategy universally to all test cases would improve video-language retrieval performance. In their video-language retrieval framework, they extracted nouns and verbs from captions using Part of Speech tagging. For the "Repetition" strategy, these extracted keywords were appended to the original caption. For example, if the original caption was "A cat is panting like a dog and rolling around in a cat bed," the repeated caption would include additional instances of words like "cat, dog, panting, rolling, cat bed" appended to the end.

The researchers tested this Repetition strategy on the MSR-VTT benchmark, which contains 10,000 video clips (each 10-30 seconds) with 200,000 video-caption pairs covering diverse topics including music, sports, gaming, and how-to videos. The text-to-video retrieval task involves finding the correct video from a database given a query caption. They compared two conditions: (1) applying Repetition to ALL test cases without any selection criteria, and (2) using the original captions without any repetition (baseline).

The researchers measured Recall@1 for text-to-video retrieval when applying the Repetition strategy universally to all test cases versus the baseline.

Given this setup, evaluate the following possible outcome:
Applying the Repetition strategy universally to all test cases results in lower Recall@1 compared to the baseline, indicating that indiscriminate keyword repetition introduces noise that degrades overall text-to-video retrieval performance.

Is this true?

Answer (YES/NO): YES